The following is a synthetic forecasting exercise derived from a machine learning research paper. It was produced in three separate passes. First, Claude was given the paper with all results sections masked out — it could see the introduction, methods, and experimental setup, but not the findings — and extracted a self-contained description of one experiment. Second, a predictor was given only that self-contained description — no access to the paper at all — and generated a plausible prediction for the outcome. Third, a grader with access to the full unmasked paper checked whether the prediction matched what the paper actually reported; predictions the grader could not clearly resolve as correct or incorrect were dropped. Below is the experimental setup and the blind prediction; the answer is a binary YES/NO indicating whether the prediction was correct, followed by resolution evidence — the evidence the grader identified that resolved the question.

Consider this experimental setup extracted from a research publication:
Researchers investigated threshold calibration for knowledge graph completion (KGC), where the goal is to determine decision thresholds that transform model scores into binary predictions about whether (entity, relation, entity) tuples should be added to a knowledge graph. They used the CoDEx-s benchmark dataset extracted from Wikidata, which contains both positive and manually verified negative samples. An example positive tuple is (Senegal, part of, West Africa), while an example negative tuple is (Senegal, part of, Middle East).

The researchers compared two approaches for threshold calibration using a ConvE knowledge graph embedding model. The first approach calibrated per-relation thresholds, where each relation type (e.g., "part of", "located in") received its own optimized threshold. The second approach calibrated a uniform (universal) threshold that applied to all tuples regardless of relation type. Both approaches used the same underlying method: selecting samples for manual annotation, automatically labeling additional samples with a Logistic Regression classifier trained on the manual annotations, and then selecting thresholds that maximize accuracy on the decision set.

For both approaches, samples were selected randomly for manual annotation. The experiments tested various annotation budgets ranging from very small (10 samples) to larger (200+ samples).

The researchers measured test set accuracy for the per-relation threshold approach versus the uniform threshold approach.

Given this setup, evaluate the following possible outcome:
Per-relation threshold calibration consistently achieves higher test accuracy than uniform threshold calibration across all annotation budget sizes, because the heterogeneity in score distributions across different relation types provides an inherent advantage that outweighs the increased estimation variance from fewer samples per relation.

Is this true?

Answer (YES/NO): NO